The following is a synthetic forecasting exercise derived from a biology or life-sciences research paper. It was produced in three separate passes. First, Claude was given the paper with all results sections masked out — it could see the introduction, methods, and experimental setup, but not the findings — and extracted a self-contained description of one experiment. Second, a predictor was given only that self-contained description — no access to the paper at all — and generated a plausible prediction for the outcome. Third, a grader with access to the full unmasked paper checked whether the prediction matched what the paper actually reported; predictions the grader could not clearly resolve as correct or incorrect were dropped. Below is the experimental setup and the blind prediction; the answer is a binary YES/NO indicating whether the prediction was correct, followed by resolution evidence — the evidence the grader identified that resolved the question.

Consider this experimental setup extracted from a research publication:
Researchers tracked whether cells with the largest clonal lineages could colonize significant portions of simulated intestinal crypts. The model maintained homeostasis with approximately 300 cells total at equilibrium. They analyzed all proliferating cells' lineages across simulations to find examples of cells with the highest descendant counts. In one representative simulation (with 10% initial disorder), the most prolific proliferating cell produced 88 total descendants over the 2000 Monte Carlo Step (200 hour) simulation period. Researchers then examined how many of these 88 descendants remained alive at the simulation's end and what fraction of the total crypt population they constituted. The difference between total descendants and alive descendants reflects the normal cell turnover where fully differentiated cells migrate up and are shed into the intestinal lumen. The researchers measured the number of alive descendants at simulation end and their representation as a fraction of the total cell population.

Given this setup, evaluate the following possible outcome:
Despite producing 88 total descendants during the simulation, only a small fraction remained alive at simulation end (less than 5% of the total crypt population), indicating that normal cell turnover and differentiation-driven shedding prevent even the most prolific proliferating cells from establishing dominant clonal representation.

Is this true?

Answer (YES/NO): NO